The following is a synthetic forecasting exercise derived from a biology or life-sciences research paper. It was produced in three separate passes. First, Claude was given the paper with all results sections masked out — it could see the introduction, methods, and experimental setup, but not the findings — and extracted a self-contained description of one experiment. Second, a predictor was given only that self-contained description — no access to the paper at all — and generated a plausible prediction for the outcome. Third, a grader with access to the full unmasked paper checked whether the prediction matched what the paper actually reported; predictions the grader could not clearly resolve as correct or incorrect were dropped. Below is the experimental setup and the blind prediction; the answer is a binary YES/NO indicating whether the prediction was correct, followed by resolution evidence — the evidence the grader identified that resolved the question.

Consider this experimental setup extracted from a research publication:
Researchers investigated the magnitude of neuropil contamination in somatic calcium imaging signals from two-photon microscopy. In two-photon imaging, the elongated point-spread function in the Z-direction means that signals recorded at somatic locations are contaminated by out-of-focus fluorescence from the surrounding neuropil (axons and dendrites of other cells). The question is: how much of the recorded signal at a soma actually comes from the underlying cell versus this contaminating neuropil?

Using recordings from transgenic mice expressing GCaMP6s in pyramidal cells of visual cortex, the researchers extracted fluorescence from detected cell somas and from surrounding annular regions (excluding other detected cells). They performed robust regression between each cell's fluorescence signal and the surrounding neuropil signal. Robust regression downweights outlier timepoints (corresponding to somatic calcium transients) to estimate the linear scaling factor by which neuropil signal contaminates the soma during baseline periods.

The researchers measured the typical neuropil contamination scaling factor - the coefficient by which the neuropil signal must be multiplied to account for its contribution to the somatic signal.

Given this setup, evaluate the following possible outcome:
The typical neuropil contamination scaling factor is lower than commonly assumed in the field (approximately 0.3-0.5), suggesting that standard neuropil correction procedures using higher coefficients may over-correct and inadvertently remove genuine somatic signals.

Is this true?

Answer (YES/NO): NO